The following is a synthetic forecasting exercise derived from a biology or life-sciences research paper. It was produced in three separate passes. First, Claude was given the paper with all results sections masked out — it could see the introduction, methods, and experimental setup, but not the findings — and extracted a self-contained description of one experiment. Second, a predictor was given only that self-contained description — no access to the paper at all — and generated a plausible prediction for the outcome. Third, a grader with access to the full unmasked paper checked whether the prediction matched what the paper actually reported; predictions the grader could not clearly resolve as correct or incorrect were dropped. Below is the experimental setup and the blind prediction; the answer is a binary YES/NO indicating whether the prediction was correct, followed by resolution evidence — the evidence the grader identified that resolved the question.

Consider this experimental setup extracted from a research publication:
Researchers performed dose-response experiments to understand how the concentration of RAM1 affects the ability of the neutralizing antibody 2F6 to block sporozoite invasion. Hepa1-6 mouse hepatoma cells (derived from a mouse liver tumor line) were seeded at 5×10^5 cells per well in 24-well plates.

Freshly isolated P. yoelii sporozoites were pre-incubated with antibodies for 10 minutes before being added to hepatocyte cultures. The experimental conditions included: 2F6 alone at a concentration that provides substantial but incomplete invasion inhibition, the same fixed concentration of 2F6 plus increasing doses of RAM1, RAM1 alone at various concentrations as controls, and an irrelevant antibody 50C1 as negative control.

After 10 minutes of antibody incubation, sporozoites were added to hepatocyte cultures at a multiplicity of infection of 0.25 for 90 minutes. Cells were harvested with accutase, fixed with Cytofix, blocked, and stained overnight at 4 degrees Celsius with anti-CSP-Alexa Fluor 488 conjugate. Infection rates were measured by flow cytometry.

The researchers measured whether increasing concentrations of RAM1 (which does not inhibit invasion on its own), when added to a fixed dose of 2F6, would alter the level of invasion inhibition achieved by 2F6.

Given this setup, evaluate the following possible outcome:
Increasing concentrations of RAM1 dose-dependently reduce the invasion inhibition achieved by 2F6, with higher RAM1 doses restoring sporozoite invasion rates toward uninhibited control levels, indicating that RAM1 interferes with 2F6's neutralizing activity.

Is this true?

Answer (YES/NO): NO